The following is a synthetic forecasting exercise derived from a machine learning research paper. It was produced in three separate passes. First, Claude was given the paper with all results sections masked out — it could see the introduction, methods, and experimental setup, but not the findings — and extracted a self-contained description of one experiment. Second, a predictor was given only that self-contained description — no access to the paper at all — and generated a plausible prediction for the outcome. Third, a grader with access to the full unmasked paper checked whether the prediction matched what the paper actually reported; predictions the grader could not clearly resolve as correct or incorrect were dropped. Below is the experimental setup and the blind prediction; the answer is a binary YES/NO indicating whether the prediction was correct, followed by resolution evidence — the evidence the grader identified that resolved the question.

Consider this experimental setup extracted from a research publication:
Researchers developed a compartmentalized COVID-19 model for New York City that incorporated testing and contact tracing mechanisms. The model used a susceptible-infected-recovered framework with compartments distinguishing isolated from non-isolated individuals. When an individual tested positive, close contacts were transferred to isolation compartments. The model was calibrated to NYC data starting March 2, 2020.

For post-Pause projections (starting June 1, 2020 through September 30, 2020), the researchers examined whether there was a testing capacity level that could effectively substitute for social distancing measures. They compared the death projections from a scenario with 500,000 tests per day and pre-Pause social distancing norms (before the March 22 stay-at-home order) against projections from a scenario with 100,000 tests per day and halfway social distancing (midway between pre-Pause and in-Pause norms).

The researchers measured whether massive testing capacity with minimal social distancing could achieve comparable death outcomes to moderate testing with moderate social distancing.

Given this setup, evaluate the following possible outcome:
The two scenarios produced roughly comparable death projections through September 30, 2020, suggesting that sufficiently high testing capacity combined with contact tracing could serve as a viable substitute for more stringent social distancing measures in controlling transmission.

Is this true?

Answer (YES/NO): NO